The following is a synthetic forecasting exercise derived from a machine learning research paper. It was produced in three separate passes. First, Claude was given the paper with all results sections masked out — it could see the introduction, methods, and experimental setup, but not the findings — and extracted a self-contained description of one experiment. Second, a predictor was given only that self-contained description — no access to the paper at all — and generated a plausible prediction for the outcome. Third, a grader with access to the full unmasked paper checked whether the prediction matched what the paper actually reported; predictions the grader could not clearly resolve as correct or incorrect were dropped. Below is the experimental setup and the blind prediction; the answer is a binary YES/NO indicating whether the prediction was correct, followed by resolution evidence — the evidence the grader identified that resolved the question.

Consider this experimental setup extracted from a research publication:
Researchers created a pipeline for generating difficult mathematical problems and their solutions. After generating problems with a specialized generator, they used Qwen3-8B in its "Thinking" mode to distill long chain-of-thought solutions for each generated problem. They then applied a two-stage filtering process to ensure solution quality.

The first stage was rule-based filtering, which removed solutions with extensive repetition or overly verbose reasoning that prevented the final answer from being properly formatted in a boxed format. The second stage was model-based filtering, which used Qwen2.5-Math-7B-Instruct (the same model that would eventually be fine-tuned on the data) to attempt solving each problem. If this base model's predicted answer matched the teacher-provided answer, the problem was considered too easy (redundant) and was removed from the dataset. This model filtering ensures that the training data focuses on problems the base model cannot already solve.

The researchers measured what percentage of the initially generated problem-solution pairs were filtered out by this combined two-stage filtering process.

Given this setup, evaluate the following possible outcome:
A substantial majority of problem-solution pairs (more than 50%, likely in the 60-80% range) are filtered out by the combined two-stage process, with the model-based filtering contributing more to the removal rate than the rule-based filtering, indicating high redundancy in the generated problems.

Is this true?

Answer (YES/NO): NO